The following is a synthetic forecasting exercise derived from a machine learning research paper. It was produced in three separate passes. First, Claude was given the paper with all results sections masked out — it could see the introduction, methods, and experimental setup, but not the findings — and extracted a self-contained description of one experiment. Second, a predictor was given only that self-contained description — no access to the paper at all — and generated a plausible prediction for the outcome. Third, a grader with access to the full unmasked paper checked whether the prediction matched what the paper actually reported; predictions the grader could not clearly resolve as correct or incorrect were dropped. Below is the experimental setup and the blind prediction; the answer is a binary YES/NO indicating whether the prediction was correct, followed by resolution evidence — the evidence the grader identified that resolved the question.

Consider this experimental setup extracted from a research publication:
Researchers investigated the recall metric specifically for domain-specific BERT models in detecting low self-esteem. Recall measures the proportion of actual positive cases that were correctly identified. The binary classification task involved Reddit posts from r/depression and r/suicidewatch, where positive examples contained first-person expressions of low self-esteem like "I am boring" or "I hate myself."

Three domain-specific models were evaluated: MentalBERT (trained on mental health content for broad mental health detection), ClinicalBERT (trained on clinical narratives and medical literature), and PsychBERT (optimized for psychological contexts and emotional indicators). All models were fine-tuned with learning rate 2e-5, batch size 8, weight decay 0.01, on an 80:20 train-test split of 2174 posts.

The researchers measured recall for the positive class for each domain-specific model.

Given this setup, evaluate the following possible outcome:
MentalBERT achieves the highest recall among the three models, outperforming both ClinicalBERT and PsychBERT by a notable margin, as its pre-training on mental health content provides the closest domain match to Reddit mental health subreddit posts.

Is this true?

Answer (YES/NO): YES